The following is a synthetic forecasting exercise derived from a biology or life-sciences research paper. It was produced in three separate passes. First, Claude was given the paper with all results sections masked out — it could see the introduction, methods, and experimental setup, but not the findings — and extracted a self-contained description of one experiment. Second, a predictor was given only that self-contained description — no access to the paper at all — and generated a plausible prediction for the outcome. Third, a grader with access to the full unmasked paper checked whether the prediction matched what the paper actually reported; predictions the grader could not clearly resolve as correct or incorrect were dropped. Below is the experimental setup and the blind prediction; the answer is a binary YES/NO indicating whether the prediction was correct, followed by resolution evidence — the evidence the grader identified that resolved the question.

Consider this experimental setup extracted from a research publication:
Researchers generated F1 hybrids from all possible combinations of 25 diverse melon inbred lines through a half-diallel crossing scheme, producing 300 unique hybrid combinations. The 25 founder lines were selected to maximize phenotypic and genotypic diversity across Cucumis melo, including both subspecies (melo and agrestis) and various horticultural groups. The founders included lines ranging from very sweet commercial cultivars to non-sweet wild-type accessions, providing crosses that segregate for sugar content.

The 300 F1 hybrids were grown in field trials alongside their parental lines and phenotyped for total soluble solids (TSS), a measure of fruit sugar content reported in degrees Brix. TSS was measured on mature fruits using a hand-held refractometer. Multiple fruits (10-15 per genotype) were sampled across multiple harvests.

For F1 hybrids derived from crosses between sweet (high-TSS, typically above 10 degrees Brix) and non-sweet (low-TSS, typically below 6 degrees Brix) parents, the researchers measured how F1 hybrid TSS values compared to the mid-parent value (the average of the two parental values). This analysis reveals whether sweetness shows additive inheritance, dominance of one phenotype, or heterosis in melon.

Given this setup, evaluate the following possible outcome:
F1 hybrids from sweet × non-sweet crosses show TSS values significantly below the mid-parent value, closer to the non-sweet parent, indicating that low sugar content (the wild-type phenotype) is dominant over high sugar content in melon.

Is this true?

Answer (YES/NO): NO